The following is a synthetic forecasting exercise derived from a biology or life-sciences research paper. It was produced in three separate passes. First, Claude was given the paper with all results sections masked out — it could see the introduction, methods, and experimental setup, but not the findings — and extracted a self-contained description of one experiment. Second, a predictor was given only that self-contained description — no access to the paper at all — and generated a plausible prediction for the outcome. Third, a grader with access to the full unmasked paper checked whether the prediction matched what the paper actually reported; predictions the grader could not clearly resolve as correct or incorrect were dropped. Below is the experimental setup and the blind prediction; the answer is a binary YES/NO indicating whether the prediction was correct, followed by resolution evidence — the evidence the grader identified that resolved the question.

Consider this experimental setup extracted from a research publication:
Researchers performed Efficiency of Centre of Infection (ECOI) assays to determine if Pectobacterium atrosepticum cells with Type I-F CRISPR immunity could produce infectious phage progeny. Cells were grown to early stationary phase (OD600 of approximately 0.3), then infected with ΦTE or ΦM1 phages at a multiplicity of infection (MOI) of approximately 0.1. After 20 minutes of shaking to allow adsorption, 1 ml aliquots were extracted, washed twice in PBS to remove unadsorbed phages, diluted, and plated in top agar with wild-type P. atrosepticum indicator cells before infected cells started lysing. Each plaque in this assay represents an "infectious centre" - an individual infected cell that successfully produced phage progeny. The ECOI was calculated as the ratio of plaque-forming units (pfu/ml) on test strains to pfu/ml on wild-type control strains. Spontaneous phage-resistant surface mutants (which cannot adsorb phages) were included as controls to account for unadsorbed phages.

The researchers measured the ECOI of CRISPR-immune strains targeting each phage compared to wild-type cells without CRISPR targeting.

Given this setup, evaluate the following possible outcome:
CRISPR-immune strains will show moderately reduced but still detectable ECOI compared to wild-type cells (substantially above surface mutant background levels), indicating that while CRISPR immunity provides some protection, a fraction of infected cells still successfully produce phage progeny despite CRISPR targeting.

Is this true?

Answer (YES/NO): YES